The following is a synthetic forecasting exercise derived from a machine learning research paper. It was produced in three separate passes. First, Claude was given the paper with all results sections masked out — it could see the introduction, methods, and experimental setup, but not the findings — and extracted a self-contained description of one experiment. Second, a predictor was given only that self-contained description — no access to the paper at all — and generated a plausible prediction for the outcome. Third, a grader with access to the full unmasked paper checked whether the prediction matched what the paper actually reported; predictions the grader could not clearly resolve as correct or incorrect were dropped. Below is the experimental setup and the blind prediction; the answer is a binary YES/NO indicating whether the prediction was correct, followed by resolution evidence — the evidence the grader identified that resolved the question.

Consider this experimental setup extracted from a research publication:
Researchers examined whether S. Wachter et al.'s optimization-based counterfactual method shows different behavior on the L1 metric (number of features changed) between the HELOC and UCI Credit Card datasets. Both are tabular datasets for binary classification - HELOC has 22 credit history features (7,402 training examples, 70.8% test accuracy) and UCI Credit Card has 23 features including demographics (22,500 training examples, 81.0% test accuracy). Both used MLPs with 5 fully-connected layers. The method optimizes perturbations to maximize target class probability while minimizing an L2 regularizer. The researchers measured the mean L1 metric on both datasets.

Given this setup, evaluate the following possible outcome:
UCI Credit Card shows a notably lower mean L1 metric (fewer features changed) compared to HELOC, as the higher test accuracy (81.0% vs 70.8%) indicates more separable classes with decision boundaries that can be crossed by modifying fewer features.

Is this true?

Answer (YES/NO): YES